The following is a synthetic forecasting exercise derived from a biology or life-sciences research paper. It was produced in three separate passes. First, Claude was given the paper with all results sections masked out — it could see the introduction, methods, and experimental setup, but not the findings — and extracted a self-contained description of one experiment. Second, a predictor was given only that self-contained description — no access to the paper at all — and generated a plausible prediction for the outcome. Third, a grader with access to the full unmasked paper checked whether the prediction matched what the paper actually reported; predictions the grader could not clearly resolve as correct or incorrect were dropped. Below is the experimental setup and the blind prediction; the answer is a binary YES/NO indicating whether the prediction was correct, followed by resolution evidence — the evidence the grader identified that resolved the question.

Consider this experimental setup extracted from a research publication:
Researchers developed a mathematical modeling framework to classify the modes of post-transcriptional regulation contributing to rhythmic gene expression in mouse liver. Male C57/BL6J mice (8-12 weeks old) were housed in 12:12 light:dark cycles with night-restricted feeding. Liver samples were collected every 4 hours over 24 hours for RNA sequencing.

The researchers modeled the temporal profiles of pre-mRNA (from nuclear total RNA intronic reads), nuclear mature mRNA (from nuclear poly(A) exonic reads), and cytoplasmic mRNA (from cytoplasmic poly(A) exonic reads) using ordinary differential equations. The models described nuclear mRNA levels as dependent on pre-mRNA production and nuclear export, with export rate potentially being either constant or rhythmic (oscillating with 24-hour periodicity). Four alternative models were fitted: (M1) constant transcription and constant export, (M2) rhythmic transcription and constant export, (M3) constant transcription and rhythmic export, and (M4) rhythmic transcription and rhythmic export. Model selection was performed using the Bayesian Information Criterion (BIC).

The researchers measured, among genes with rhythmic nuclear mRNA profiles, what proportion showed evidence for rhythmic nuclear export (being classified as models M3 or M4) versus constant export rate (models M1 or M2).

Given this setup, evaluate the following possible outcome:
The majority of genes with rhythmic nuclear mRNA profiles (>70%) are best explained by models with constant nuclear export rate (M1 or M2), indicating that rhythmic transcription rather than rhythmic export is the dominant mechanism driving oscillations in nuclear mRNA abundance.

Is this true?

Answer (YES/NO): YES